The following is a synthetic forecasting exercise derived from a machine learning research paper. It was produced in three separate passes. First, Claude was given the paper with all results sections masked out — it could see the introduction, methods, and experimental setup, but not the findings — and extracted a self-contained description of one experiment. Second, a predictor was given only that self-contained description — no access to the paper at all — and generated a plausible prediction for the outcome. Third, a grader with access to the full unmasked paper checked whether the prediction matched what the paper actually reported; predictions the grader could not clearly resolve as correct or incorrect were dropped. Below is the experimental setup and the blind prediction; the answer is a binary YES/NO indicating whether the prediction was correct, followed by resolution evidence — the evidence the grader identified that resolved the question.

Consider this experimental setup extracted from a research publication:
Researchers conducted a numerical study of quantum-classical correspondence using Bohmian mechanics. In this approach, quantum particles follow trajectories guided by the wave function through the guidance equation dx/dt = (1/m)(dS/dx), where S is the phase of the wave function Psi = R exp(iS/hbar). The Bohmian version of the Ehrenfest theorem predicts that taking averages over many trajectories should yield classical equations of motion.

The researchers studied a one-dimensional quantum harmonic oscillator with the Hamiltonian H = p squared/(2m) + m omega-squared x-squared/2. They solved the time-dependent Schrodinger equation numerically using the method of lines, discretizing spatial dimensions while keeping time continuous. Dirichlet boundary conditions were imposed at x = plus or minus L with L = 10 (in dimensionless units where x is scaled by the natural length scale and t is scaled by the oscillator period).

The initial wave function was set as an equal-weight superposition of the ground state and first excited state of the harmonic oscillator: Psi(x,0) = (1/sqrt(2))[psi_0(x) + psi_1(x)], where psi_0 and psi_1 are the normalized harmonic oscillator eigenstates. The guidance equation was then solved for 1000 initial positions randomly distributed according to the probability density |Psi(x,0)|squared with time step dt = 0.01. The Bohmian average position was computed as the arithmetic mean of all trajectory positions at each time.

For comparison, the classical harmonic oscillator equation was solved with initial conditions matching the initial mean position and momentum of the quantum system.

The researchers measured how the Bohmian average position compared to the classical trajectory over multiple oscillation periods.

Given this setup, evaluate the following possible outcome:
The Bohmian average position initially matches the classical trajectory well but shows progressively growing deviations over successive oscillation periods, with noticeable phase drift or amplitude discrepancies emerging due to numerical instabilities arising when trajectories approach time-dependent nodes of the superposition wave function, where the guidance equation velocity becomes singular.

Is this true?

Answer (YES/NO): NO